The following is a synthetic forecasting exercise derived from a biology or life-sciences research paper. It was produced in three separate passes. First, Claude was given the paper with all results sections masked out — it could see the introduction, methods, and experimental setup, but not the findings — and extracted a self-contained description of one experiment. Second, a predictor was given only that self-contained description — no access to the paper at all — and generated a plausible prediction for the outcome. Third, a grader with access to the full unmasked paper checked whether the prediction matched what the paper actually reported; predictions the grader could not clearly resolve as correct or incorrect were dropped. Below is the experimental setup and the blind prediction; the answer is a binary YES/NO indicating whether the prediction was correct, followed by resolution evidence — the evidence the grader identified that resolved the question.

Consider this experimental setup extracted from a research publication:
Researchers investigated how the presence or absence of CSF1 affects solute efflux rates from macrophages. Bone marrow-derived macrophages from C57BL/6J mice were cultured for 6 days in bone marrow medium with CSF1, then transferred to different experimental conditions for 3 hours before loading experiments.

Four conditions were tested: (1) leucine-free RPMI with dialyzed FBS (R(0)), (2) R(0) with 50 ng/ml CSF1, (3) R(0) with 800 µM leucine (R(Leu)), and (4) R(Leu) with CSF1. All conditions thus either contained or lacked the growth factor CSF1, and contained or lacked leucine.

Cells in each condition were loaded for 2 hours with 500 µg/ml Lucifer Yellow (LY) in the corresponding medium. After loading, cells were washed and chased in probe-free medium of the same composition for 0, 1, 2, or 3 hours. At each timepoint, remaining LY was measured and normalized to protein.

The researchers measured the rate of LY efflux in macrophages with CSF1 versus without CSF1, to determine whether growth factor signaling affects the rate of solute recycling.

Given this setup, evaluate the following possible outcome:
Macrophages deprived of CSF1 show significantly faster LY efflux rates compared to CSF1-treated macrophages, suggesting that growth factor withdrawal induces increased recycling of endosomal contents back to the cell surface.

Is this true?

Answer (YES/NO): NO